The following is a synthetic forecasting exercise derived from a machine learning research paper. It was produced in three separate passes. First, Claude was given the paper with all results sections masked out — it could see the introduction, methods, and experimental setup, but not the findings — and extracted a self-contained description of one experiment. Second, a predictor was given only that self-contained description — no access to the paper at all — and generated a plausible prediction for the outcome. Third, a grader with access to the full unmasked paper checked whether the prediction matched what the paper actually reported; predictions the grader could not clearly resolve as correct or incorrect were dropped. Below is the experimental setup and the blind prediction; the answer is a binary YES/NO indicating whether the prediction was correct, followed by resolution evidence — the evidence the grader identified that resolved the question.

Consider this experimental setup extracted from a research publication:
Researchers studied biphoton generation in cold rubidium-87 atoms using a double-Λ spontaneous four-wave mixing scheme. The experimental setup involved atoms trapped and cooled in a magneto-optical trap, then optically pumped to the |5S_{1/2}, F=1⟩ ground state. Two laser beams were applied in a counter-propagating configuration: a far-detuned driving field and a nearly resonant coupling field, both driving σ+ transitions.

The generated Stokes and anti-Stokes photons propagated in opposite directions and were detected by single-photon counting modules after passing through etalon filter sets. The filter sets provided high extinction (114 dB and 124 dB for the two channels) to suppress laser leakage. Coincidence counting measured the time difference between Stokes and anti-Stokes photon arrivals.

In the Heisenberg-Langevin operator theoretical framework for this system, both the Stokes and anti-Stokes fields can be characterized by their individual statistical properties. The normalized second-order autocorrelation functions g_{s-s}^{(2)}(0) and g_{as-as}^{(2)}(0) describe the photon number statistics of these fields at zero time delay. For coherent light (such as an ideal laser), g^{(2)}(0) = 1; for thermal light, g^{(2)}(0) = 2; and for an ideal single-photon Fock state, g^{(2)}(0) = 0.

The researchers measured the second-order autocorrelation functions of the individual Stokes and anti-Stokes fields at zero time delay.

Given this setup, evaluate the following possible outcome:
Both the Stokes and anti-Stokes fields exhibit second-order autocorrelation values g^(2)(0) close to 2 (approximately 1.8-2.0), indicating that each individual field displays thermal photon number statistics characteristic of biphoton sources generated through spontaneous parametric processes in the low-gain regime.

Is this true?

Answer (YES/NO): YES